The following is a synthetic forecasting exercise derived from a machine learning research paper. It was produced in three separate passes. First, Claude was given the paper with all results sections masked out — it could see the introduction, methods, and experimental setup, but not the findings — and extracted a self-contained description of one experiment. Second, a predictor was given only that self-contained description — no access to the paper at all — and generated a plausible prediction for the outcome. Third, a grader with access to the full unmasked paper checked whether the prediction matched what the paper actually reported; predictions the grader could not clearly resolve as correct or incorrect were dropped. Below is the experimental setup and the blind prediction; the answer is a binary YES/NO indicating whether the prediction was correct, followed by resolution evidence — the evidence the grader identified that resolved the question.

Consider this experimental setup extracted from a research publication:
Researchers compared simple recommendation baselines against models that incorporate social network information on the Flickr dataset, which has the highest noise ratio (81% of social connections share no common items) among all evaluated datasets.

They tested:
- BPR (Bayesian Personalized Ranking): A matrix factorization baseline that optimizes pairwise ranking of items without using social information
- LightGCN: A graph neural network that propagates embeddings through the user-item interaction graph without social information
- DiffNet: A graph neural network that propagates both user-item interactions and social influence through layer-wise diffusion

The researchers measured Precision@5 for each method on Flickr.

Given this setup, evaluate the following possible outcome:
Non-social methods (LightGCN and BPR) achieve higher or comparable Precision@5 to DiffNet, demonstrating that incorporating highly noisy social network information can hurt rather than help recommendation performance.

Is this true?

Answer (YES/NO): NO